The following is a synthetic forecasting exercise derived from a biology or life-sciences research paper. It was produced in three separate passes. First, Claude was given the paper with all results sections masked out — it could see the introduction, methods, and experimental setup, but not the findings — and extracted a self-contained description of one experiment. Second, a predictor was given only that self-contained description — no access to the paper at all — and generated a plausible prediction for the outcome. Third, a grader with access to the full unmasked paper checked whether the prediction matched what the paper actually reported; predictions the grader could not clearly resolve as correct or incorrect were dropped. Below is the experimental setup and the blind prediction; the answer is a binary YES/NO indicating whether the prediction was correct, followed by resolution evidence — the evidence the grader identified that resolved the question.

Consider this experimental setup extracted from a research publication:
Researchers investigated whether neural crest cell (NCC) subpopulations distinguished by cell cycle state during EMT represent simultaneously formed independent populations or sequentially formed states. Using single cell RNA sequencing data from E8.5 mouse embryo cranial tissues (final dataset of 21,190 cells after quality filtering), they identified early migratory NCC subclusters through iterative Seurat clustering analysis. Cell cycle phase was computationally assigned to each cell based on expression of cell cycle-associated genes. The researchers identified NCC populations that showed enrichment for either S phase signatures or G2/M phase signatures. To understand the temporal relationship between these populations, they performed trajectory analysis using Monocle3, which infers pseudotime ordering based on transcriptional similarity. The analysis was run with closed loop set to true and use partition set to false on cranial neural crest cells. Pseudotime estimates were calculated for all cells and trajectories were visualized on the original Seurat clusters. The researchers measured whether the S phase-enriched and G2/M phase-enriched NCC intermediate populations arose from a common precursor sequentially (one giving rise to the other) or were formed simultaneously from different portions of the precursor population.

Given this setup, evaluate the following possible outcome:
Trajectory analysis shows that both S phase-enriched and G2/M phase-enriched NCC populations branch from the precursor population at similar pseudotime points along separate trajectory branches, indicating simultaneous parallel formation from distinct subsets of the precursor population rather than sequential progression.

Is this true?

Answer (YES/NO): YES